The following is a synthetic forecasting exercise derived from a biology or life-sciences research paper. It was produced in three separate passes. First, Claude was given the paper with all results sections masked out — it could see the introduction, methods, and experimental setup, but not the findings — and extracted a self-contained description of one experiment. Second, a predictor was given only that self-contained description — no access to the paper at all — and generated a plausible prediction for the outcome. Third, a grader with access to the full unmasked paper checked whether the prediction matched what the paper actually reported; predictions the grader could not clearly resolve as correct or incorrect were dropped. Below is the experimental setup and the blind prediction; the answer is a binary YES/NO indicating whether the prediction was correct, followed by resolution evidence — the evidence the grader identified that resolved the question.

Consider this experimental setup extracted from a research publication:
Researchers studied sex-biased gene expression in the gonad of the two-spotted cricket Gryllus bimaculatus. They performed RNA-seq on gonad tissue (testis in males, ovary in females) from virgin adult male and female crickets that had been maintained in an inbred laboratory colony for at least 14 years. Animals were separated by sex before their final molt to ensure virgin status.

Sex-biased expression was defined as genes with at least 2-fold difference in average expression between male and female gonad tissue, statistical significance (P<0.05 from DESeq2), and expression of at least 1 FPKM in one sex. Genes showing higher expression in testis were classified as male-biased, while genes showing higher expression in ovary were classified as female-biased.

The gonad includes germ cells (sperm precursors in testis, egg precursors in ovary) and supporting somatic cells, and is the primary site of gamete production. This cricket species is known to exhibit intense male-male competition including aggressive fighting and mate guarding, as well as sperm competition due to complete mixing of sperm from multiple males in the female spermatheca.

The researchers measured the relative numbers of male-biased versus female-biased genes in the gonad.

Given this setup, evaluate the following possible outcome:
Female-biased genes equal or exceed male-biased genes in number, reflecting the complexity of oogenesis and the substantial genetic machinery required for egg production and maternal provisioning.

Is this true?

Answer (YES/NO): YES